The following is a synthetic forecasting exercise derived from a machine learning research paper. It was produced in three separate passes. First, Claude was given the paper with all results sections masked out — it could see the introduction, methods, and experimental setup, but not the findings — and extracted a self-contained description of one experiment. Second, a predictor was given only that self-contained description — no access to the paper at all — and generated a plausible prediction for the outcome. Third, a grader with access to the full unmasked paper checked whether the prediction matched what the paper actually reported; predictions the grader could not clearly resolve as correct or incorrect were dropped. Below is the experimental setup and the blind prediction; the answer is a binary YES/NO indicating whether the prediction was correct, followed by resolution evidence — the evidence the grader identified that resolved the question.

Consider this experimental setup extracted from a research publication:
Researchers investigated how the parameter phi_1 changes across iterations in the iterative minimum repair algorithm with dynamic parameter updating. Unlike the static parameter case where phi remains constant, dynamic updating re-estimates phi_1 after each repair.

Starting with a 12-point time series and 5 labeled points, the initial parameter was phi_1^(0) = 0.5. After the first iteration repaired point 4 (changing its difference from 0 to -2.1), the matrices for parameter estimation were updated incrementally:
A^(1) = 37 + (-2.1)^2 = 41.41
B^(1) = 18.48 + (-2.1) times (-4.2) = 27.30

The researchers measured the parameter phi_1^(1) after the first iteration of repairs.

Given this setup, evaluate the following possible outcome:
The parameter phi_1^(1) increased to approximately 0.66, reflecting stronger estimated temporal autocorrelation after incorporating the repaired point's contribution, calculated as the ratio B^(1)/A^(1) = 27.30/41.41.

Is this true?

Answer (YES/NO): YES